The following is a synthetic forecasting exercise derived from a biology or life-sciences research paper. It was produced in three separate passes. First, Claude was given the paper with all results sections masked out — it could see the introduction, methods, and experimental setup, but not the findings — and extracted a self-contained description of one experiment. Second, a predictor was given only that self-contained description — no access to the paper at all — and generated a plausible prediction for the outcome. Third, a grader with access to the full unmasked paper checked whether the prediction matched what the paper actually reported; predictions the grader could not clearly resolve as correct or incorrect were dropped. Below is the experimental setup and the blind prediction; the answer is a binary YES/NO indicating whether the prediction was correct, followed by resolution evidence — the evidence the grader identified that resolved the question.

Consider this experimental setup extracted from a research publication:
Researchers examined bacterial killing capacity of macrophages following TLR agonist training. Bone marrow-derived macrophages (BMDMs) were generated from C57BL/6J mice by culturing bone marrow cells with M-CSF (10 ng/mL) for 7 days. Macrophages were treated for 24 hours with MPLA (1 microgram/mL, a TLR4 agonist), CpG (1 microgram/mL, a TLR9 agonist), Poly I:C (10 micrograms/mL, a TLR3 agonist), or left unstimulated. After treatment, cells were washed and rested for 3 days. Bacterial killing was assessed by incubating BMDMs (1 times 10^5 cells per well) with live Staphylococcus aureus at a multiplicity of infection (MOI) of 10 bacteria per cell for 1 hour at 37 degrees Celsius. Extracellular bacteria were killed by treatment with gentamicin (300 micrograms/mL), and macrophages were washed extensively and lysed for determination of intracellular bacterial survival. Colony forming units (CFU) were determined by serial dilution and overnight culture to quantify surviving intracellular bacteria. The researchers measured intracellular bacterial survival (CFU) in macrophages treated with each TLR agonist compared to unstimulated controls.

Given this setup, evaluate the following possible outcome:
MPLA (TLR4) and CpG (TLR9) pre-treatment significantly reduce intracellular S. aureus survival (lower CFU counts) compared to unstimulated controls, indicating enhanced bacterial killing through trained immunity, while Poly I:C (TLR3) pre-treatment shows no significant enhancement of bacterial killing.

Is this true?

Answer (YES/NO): NO